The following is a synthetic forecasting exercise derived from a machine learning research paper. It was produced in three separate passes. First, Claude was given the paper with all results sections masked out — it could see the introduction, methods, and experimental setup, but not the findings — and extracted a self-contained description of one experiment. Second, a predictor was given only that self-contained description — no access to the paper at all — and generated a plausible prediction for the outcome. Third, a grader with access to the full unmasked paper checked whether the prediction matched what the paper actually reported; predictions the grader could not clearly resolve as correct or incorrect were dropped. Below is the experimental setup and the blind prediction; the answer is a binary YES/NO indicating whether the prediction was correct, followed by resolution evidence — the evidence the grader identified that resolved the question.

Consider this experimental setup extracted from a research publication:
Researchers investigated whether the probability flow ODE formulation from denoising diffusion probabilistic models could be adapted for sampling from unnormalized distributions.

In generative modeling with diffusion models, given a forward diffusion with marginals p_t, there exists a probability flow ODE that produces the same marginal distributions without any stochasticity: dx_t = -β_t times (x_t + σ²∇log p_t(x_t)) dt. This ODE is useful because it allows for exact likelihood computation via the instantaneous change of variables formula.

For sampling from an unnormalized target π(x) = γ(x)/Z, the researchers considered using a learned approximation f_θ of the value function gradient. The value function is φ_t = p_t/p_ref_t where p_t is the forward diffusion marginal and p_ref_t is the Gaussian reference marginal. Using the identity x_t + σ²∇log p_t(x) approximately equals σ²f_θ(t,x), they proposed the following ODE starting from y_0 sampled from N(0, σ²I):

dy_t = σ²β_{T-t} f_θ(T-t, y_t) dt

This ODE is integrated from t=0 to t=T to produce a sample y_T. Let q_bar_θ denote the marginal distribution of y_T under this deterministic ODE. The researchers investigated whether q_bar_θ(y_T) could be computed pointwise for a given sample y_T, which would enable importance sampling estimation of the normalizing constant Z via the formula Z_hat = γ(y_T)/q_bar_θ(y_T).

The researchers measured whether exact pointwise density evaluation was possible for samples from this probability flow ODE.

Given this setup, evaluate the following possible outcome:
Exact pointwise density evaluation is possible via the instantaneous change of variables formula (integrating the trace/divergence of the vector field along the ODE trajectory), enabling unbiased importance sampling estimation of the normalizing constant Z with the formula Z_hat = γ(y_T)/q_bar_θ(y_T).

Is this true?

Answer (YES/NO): YES